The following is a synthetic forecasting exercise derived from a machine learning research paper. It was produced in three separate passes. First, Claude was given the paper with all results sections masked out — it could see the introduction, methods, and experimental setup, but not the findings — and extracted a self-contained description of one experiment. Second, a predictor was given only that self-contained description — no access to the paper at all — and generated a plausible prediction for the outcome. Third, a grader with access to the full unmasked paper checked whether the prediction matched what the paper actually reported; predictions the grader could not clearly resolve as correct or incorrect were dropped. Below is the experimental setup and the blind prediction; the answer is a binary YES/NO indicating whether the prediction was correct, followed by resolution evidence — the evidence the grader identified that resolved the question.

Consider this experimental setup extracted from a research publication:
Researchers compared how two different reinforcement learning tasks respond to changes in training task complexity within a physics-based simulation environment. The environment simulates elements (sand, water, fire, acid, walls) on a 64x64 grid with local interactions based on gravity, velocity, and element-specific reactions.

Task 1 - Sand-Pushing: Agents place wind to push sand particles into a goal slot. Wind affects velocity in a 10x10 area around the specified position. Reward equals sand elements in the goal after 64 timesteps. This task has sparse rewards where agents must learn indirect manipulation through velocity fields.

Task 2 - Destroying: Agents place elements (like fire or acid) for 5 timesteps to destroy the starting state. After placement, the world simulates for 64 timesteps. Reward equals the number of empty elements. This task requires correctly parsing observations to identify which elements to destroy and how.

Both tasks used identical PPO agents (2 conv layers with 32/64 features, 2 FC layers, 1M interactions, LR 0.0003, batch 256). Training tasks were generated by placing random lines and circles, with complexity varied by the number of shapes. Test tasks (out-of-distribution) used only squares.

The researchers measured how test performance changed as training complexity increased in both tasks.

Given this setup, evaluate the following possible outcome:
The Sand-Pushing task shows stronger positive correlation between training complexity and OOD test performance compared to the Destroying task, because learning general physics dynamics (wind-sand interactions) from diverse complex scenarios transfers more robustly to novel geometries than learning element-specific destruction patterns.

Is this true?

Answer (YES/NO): NO